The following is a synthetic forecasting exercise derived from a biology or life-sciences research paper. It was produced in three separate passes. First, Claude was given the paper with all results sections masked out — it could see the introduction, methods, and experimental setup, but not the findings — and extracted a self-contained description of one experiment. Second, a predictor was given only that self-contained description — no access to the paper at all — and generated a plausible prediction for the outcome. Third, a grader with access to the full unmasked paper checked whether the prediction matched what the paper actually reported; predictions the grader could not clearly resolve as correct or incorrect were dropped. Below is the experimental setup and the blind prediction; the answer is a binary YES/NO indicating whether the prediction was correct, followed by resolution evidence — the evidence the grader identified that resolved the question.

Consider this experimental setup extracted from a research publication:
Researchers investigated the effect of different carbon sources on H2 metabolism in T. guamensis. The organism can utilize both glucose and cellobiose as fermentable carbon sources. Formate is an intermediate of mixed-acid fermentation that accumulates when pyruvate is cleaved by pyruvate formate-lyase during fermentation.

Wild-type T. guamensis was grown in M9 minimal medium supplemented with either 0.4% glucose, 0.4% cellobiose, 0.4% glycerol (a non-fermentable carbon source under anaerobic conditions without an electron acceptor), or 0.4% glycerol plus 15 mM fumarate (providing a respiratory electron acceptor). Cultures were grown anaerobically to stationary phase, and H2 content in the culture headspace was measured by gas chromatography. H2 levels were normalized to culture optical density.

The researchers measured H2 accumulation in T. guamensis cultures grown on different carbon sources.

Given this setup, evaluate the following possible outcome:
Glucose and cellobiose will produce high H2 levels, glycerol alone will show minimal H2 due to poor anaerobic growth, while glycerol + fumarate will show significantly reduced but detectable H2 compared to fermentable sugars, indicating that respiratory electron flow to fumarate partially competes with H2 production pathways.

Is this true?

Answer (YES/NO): NO